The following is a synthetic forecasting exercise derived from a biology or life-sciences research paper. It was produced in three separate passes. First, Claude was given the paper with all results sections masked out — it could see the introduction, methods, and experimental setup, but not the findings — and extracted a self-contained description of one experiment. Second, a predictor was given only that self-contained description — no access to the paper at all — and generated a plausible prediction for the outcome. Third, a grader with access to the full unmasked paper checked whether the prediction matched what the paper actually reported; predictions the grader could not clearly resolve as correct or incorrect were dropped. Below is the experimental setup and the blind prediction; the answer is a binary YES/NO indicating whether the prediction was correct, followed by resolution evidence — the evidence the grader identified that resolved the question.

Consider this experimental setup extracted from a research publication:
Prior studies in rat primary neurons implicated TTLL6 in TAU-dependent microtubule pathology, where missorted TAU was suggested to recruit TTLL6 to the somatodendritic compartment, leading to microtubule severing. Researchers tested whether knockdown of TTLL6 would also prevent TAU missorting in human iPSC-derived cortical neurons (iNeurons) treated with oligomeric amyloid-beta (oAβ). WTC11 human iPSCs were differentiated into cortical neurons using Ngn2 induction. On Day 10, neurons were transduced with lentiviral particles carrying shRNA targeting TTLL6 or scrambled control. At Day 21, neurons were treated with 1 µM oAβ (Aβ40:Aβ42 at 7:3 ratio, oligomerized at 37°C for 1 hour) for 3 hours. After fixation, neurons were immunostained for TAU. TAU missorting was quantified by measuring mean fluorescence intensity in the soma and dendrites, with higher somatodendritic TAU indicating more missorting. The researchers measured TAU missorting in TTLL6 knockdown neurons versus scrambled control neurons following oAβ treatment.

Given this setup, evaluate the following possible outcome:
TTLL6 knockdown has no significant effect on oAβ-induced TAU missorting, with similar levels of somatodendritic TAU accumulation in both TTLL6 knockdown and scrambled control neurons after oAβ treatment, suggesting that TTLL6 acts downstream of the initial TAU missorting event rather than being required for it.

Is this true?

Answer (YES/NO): YES